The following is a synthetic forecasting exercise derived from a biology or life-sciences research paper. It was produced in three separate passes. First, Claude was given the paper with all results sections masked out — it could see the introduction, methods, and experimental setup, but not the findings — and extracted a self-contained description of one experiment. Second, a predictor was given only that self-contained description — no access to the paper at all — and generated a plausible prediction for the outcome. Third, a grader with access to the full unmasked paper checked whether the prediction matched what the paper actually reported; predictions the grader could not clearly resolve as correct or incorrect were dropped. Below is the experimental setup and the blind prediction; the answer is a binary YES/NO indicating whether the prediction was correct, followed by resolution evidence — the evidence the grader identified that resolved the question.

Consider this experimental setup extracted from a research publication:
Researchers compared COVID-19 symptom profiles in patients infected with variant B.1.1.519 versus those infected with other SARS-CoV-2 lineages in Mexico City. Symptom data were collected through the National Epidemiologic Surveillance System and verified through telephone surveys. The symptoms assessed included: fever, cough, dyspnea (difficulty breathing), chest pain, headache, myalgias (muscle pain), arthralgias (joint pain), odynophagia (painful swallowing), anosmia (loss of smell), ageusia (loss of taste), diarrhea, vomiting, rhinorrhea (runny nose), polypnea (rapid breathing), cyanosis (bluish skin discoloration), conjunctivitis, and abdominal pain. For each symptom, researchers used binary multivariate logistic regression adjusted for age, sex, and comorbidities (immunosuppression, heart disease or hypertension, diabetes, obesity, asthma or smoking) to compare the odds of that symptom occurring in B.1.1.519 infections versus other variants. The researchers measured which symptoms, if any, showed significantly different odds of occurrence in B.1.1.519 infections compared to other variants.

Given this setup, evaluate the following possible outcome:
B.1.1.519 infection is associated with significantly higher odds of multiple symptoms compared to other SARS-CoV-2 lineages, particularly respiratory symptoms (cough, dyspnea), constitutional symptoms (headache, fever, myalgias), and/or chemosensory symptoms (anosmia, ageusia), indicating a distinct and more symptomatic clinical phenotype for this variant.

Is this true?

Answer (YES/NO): NO